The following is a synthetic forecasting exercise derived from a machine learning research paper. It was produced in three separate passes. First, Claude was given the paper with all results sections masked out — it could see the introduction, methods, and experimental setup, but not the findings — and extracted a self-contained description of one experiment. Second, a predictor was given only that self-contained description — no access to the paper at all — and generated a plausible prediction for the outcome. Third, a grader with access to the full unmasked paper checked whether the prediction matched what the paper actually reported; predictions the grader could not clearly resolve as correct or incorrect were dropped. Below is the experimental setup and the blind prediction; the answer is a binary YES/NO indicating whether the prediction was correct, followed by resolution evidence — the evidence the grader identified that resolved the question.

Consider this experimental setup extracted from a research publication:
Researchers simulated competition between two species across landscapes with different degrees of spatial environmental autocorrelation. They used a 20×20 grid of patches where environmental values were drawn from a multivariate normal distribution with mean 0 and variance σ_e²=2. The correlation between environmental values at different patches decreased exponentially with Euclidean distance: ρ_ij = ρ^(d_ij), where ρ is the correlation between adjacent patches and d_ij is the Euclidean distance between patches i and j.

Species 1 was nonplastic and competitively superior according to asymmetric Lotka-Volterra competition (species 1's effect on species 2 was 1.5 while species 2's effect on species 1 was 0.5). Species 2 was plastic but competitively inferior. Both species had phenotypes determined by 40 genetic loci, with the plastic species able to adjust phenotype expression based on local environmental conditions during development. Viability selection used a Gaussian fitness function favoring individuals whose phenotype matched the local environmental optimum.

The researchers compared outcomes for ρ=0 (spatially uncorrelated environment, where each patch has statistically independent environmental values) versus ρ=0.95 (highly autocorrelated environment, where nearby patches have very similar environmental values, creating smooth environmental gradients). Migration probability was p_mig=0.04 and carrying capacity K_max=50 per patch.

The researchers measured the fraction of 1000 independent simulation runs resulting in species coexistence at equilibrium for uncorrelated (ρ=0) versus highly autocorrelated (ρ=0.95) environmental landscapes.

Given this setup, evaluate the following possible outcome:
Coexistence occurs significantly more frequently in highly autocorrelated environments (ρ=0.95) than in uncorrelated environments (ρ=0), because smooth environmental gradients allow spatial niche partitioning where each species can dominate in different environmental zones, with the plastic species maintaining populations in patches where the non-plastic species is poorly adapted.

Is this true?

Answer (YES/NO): NO